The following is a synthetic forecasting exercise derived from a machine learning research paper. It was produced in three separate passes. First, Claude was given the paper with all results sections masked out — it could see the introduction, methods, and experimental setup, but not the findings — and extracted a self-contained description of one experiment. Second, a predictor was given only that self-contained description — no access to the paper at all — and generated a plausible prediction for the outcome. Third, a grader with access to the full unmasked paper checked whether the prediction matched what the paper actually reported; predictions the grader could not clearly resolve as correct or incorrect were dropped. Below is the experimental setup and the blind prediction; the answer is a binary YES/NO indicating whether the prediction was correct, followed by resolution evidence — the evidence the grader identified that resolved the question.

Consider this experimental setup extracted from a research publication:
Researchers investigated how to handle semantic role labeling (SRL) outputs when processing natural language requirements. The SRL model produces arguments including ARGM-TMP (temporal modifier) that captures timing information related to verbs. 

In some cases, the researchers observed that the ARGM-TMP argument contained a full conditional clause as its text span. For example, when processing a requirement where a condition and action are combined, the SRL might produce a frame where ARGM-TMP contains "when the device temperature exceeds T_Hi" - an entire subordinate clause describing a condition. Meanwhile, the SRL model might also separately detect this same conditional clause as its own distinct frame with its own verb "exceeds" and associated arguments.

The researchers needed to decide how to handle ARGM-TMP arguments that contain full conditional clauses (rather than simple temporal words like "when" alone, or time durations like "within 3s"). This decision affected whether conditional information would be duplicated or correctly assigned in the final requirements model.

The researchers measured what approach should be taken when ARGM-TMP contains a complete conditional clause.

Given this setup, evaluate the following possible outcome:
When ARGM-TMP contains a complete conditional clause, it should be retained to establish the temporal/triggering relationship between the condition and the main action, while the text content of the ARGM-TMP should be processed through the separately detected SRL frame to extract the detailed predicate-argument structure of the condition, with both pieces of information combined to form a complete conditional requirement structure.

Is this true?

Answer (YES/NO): NO